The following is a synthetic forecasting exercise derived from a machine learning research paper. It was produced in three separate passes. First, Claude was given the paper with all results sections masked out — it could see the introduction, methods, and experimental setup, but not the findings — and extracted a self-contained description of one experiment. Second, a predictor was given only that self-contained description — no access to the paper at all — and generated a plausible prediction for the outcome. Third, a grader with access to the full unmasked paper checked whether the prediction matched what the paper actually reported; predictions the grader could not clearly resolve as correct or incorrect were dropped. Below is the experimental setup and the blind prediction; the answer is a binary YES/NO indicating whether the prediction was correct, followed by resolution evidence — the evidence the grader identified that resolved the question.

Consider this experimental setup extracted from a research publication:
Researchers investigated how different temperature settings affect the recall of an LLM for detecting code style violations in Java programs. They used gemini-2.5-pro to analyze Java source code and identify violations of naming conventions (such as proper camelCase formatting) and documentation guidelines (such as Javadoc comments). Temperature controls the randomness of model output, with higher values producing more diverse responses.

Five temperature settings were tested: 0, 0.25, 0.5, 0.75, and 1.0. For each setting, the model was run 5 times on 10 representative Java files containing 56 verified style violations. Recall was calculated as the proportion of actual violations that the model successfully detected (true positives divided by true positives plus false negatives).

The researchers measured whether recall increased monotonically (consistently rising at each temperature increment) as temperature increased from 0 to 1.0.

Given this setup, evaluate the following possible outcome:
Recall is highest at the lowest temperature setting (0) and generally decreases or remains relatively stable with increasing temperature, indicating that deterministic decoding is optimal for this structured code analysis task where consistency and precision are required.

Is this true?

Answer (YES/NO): NO